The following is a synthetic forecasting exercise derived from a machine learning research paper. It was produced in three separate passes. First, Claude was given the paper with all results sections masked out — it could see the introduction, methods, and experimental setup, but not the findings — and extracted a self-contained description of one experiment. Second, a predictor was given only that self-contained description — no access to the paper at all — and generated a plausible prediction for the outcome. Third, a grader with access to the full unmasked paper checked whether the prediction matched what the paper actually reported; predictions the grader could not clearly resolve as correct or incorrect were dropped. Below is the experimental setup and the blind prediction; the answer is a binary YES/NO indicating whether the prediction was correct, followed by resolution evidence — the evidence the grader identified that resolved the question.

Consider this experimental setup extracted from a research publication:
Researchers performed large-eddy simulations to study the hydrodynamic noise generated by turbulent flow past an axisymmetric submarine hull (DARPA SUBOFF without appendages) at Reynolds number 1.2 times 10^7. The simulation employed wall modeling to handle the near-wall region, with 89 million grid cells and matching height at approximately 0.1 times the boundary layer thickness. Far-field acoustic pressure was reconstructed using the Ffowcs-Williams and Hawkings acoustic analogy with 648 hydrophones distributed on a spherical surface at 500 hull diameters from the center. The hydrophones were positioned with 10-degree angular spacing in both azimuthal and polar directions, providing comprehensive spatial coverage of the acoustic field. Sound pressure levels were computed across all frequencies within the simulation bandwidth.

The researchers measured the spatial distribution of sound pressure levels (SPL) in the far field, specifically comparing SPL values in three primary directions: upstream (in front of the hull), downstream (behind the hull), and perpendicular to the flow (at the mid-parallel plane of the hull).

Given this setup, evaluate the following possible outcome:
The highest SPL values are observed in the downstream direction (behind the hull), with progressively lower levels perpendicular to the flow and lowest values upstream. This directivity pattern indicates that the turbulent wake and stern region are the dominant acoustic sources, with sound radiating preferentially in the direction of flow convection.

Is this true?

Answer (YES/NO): NO